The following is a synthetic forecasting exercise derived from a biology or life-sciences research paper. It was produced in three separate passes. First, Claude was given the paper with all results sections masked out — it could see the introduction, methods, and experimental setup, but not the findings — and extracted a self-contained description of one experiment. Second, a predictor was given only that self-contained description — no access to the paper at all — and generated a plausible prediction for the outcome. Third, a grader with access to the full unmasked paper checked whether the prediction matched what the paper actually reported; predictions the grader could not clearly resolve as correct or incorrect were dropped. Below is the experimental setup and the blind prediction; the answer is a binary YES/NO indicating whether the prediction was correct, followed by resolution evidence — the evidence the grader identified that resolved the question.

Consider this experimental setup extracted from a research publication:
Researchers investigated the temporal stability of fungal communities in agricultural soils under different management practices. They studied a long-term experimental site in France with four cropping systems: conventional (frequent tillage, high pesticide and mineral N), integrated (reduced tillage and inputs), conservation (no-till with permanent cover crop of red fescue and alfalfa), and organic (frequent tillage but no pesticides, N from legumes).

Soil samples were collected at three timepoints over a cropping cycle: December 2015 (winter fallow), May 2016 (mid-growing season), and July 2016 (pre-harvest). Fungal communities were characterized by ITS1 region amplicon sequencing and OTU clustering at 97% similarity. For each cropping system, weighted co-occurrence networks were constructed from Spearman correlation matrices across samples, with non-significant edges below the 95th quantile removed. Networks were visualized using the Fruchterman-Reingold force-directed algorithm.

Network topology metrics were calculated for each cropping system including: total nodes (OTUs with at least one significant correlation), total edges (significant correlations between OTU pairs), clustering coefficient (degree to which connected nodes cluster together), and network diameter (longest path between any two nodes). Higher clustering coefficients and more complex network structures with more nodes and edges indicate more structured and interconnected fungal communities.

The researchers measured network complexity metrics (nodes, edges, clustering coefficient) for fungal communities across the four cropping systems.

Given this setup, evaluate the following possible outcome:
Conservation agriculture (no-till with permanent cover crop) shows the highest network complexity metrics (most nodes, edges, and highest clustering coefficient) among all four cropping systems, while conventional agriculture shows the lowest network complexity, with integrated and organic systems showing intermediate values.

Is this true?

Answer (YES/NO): NO